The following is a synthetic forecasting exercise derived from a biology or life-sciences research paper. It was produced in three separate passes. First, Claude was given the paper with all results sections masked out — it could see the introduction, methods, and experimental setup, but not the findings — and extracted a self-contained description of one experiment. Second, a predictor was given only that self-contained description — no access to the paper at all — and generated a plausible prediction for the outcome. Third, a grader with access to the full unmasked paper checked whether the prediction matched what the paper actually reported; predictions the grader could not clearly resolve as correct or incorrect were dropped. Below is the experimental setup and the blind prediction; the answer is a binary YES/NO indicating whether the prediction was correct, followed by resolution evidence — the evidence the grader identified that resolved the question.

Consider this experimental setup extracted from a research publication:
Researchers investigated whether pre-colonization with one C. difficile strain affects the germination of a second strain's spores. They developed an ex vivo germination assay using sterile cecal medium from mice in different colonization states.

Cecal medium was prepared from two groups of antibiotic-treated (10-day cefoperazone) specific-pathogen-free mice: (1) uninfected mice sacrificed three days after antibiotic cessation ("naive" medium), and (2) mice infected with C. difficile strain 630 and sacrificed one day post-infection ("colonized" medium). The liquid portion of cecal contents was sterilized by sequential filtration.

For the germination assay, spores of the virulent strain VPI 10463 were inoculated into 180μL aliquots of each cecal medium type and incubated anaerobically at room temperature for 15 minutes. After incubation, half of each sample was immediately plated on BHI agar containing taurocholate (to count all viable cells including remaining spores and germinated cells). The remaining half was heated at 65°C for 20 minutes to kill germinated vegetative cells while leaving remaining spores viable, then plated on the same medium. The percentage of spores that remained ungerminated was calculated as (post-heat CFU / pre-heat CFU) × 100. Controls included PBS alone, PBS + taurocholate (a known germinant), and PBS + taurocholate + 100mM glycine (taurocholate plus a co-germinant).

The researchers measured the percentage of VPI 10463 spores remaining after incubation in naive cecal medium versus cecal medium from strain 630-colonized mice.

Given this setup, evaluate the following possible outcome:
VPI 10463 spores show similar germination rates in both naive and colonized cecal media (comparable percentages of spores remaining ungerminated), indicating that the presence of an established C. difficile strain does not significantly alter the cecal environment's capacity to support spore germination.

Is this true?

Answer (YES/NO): NO